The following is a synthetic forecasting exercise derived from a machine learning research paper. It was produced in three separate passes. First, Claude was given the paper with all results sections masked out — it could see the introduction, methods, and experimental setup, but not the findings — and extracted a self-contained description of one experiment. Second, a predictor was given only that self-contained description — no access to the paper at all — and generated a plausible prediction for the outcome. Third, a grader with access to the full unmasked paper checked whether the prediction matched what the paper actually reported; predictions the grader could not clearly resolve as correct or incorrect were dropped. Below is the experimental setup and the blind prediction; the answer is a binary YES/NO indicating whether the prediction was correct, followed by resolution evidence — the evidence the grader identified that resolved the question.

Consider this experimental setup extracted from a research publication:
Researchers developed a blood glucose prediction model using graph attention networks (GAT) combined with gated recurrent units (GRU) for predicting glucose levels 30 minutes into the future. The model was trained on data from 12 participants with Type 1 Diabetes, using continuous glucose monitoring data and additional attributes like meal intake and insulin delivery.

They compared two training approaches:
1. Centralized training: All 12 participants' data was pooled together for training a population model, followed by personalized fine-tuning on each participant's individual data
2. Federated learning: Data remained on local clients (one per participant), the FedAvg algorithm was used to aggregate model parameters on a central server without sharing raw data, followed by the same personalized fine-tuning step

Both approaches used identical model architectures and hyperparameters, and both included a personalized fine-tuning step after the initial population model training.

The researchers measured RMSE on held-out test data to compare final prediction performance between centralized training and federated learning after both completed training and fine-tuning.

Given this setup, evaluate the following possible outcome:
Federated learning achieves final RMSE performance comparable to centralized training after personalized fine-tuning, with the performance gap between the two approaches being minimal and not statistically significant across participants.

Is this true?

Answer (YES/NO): NO